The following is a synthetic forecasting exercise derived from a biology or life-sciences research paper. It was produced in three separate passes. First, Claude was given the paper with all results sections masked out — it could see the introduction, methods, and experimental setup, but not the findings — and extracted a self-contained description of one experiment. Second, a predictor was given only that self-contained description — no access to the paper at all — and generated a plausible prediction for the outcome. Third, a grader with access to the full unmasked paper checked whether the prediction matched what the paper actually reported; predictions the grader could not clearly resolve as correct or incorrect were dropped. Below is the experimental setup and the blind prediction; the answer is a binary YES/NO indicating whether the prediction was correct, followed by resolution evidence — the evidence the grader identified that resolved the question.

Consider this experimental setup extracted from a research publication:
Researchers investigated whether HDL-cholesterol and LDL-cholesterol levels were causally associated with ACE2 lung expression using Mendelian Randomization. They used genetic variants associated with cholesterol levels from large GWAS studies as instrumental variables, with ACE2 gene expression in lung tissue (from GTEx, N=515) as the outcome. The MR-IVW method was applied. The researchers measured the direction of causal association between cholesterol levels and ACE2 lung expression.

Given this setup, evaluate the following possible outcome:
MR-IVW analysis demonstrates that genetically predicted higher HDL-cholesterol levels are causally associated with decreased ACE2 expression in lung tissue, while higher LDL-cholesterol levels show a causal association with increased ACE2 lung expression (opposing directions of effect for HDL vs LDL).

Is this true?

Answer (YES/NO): NO